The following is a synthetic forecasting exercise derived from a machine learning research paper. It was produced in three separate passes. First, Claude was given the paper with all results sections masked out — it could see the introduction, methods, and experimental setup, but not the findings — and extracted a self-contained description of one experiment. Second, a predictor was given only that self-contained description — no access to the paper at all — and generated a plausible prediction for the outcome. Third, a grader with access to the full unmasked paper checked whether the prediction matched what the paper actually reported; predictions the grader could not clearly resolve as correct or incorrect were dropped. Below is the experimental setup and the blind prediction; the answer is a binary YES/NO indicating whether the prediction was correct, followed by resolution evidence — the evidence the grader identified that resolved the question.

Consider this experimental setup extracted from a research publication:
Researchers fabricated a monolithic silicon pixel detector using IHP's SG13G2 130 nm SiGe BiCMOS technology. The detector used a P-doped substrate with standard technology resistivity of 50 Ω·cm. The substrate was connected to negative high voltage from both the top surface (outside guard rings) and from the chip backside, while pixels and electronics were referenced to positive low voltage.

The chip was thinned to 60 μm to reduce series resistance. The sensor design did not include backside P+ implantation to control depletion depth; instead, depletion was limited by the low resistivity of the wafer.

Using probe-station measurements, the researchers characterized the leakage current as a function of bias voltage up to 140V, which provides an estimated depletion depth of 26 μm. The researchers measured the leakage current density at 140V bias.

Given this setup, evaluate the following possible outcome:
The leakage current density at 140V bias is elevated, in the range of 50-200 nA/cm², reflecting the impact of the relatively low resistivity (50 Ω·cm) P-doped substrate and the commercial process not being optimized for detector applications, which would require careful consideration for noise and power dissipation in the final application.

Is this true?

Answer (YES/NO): NO